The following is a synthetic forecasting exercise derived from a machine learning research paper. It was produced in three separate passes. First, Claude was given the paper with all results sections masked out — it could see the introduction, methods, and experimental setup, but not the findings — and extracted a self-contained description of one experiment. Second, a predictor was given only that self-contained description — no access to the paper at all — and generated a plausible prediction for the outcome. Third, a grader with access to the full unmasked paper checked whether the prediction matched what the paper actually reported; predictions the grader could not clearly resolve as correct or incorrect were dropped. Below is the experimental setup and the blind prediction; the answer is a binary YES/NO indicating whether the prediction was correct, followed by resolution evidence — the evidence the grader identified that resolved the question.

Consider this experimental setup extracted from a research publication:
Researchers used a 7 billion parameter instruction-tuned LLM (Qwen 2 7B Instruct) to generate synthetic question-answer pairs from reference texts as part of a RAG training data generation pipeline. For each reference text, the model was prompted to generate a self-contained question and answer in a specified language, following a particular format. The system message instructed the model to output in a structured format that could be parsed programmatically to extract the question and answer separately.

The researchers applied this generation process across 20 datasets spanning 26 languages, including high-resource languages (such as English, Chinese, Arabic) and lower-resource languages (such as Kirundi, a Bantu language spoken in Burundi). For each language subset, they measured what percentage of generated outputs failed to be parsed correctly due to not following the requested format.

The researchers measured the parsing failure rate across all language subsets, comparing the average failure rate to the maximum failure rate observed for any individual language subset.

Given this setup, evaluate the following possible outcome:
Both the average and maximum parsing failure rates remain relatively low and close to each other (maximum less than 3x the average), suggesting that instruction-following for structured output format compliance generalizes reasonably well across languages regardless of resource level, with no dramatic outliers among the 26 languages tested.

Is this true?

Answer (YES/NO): NO